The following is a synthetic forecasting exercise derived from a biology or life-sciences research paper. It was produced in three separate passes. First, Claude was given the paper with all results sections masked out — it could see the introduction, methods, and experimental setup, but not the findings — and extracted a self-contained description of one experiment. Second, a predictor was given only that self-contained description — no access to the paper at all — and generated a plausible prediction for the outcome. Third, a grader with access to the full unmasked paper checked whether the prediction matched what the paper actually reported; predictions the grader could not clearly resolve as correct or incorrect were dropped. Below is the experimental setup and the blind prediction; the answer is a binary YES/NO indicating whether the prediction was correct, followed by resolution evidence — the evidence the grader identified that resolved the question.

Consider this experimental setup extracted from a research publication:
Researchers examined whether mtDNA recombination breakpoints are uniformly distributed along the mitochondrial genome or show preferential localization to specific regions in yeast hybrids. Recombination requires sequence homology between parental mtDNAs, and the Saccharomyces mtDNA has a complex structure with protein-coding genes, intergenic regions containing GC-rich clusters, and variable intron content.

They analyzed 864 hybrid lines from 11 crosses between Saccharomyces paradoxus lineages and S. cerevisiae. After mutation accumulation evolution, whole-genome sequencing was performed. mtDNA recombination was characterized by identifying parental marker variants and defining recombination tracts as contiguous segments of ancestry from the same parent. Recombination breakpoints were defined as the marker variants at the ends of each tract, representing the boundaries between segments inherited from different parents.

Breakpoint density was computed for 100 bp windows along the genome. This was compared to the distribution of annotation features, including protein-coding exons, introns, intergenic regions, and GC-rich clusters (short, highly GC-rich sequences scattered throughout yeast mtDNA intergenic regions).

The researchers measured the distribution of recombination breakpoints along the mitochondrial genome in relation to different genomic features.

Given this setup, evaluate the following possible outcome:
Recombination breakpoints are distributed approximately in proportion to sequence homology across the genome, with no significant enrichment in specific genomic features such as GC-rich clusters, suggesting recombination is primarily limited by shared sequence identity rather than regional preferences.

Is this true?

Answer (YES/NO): NO